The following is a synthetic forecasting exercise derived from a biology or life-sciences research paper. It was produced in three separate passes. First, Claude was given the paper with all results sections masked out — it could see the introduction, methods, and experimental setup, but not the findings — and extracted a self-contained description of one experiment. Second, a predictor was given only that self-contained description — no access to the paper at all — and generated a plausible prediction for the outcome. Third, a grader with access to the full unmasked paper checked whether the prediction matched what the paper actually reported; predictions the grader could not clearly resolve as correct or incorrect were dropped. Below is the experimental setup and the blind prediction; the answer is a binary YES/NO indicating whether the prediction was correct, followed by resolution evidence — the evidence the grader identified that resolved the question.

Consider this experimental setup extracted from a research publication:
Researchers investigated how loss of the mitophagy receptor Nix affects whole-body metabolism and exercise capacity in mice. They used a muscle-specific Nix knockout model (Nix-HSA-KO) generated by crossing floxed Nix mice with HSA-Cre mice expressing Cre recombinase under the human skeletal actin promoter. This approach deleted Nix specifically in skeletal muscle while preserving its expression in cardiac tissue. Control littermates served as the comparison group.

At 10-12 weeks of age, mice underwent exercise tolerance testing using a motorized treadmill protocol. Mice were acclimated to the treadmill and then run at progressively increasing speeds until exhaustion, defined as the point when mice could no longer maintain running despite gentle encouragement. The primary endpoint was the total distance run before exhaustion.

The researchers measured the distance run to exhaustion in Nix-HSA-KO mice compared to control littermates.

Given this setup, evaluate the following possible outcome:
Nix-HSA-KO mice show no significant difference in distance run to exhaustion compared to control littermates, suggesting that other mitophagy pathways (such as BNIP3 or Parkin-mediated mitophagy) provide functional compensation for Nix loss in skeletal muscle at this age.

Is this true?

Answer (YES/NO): NO